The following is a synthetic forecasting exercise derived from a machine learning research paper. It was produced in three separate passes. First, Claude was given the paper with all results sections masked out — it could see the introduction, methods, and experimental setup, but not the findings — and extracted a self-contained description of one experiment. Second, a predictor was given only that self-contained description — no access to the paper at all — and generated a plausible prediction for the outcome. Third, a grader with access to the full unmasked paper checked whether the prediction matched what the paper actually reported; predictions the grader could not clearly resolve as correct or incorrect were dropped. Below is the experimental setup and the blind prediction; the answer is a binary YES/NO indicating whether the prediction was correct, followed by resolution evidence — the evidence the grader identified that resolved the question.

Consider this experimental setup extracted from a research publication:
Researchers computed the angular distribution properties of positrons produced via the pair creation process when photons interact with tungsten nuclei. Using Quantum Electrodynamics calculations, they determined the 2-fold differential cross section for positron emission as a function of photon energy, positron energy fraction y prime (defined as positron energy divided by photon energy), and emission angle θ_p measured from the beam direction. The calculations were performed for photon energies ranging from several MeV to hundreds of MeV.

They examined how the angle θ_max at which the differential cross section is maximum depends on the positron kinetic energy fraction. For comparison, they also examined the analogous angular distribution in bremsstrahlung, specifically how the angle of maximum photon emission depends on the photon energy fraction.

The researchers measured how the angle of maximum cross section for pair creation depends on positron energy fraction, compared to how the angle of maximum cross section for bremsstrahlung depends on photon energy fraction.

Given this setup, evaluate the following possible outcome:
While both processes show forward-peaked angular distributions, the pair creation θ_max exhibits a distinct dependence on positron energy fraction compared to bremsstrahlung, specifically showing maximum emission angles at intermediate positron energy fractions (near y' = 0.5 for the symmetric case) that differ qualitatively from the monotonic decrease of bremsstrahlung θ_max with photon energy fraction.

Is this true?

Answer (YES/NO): NO